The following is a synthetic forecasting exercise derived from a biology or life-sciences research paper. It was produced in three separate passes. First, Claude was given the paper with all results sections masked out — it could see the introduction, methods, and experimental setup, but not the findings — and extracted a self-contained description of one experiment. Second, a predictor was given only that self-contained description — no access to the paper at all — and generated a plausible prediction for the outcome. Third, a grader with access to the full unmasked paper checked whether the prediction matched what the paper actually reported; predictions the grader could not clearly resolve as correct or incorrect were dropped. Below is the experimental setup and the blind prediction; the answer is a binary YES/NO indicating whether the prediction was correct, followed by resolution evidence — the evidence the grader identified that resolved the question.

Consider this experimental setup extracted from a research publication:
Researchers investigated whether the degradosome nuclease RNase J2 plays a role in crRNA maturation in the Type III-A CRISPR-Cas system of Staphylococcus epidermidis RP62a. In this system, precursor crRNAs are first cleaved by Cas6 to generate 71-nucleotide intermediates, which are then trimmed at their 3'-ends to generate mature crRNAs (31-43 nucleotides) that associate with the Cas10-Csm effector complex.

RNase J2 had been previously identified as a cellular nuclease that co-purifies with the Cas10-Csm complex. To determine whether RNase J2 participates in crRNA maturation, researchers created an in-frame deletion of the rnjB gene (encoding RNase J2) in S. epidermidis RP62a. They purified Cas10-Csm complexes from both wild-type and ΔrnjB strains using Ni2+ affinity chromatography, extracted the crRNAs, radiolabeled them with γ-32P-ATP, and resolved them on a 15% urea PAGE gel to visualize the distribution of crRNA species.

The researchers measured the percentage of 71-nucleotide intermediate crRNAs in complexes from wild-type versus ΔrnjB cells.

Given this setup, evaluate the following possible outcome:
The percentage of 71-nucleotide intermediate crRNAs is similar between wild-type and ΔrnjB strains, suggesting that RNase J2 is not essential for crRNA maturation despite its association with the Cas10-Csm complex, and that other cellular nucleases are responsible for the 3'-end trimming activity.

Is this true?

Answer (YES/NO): YES